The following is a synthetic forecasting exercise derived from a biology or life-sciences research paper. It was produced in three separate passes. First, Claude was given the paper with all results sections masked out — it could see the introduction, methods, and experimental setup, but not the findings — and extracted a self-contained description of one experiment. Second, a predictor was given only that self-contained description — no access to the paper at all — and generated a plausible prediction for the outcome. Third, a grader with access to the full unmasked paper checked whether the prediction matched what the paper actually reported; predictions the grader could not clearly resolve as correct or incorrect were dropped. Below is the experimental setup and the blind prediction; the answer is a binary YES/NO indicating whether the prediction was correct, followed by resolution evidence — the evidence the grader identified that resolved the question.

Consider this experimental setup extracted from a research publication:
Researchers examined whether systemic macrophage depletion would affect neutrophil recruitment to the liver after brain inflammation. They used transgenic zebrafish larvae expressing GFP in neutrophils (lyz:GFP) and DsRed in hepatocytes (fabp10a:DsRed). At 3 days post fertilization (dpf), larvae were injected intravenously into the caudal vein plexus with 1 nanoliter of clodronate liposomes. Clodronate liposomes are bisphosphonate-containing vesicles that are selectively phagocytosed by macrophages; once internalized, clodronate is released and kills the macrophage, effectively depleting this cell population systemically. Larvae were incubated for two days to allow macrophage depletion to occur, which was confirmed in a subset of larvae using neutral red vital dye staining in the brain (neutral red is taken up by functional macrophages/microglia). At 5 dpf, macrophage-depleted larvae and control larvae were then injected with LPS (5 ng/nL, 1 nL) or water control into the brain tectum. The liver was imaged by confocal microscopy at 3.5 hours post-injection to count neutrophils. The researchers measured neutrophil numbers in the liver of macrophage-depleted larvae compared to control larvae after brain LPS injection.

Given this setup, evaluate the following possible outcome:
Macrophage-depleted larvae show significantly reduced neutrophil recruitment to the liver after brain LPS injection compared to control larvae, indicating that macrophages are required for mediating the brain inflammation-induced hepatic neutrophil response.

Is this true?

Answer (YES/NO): NO